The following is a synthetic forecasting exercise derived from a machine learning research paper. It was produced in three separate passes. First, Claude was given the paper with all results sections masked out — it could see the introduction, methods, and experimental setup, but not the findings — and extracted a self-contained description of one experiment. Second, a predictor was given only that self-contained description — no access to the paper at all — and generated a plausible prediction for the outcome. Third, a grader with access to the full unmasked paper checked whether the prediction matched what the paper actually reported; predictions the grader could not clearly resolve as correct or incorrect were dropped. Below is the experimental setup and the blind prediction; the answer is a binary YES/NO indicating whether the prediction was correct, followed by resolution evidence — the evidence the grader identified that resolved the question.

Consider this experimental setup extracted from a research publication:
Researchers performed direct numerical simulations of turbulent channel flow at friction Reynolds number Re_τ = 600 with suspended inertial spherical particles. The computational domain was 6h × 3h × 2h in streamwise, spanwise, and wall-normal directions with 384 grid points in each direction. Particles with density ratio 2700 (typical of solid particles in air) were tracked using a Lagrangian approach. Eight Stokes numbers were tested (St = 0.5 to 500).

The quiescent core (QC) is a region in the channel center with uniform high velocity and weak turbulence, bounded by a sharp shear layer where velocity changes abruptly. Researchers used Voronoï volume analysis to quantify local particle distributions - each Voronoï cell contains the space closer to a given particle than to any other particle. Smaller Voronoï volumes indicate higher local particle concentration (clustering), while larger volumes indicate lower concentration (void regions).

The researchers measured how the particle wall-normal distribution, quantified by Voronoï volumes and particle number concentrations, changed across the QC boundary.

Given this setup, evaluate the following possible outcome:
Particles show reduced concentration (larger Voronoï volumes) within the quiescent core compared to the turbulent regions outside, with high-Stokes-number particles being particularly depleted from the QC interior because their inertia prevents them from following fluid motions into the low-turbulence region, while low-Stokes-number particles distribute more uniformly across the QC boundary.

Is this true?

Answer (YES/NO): NO